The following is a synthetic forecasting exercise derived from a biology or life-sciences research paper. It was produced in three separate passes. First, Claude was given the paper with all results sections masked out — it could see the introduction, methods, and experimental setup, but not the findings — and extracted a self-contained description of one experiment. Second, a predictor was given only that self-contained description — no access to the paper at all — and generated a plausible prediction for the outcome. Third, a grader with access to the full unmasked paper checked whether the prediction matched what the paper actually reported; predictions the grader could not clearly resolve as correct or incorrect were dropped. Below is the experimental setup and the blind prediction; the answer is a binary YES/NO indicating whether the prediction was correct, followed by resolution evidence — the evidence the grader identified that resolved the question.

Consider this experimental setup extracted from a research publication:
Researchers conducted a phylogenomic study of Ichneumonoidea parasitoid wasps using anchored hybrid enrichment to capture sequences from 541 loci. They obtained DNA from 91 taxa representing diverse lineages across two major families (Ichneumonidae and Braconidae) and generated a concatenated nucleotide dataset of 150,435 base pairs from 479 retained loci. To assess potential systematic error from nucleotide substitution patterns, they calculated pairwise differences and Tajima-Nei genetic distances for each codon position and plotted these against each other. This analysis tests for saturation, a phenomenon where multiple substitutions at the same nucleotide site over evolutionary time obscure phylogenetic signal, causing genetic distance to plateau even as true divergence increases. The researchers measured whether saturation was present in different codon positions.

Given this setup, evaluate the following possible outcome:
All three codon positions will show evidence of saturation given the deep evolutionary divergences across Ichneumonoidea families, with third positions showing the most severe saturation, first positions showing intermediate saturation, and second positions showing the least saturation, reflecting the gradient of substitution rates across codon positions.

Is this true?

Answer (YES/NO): NO